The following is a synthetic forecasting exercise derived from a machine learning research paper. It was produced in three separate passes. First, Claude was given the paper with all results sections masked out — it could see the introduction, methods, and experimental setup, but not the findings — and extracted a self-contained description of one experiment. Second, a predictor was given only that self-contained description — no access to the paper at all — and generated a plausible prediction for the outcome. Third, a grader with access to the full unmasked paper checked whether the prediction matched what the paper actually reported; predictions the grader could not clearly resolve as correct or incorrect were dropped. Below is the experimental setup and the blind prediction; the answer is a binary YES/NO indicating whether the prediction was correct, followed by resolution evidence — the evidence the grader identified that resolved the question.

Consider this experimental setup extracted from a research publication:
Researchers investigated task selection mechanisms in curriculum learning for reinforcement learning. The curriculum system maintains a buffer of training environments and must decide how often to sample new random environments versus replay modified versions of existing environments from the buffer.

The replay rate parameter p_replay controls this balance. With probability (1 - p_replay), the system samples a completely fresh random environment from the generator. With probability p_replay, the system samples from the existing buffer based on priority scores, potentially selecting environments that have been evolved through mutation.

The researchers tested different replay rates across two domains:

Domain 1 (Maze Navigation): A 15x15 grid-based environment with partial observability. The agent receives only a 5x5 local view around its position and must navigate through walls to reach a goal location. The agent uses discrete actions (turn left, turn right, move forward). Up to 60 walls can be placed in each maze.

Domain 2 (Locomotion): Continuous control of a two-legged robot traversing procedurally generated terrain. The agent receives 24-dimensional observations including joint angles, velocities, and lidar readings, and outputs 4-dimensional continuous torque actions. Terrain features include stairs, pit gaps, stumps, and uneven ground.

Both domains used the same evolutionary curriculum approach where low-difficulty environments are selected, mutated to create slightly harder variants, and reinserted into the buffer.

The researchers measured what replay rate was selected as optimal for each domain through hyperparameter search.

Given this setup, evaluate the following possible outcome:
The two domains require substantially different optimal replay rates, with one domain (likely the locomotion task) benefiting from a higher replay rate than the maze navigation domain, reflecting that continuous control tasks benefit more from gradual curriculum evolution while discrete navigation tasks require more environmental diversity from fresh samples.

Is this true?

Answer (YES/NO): NO